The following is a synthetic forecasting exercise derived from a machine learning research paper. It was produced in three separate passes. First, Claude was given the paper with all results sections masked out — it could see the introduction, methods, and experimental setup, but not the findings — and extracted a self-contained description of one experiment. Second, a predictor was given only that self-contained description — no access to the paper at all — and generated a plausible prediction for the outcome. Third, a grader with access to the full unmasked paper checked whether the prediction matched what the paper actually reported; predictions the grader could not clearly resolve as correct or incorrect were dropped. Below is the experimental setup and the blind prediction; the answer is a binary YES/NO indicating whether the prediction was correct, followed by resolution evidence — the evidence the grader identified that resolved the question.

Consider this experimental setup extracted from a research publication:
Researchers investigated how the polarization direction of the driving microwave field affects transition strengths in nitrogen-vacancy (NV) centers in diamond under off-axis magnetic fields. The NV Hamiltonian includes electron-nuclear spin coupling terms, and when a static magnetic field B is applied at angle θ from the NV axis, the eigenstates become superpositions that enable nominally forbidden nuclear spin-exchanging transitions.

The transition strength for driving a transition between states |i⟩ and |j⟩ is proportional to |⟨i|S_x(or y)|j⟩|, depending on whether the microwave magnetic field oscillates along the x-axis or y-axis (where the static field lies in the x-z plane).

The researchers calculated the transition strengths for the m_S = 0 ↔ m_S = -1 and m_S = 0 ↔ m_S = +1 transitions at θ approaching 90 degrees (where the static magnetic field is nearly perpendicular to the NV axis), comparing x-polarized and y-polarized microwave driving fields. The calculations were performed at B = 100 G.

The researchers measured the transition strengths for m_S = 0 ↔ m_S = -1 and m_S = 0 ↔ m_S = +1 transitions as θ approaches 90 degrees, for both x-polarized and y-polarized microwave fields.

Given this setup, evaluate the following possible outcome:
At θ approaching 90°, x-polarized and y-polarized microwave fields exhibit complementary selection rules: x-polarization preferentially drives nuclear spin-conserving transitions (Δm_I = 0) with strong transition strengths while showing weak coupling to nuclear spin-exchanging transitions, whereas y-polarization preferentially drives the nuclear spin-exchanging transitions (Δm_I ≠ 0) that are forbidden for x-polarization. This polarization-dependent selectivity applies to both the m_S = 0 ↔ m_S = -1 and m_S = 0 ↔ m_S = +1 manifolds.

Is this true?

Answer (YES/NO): NO